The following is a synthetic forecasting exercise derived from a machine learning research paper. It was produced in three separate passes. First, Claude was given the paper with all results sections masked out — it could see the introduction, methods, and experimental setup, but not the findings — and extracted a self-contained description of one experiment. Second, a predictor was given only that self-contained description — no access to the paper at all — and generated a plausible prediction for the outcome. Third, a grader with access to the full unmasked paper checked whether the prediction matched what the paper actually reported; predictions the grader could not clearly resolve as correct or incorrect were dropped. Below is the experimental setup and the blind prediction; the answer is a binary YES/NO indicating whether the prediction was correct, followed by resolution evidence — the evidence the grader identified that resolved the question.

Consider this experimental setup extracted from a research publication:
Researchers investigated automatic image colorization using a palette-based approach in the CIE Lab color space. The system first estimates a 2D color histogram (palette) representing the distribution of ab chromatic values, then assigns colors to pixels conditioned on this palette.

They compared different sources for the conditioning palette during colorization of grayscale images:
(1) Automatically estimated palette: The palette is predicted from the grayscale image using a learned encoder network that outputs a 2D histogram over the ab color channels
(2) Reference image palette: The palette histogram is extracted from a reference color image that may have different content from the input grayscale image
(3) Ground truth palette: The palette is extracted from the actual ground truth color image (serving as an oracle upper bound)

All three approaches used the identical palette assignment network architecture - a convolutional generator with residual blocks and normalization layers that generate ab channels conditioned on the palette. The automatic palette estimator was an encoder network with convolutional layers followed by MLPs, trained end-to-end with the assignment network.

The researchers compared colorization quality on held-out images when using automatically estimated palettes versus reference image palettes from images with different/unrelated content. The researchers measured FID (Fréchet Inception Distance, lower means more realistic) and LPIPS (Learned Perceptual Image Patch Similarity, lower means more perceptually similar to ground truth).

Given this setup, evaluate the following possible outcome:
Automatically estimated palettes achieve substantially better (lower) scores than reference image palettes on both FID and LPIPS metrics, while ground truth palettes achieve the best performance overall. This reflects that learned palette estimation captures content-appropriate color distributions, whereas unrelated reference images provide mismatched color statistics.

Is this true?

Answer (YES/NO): YES